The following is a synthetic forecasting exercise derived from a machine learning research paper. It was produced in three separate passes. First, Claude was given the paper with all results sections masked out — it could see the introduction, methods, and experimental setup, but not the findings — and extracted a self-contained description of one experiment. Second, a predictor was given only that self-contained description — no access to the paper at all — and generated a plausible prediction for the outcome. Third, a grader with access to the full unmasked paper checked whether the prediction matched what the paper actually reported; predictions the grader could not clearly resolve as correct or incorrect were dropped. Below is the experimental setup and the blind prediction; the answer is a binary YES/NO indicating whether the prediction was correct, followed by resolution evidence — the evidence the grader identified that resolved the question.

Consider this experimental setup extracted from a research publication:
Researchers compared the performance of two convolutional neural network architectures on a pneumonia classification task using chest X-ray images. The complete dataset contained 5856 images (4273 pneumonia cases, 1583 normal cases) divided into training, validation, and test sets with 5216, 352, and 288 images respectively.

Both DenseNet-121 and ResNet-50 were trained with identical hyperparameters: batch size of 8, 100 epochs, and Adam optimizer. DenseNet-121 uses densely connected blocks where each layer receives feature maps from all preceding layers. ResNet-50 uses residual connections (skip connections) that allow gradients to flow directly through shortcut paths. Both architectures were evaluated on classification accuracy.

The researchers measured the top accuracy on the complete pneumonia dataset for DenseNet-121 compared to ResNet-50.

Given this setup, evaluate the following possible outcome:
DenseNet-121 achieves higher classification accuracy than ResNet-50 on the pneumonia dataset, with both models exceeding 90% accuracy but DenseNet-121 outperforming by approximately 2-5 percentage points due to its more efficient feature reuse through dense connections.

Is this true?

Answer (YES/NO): NO